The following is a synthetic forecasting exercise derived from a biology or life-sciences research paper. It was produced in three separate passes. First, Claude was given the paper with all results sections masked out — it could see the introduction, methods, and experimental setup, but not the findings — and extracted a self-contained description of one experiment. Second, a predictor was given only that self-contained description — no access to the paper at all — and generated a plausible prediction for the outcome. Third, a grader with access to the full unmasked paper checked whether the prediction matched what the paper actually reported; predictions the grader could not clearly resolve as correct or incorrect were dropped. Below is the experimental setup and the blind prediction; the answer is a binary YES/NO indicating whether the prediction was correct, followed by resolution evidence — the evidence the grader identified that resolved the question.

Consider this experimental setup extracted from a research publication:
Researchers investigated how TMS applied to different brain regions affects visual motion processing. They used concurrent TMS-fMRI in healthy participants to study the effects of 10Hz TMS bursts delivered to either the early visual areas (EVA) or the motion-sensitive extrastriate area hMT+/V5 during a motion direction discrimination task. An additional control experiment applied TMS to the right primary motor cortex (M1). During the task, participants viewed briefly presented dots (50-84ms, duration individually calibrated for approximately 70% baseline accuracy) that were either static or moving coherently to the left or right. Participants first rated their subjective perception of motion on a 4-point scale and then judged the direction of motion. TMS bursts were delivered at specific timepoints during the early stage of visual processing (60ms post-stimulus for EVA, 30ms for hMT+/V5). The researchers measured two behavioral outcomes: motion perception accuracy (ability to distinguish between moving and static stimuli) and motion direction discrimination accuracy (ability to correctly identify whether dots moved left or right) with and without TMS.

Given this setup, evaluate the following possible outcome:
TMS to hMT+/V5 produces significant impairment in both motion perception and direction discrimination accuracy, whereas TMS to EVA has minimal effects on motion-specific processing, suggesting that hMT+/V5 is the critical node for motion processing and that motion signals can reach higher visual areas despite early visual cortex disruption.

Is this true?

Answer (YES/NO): NO